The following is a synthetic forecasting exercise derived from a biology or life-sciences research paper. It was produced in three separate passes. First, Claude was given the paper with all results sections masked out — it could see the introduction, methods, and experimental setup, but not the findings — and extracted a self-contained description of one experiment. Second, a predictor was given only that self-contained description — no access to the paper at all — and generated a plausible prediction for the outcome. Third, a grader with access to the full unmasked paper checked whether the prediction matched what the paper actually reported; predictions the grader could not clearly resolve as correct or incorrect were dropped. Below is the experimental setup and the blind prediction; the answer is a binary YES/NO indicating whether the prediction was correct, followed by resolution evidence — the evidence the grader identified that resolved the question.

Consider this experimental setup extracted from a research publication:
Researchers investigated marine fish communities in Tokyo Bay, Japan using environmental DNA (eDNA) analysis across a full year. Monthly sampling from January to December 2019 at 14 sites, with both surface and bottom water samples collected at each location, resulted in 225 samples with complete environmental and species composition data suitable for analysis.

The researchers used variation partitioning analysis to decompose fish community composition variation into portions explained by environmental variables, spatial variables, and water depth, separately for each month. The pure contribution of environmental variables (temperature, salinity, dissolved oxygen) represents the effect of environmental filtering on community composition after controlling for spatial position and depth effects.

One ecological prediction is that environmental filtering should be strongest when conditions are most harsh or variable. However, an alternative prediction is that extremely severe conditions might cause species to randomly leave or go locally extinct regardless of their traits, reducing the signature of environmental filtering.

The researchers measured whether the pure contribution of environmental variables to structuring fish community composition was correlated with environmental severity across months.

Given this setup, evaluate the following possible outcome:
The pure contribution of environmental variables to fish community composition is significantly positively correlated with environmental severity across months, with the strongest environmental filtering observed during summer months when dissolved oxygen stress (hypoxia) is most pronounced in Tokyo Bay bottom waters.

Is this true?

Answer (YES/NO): NO